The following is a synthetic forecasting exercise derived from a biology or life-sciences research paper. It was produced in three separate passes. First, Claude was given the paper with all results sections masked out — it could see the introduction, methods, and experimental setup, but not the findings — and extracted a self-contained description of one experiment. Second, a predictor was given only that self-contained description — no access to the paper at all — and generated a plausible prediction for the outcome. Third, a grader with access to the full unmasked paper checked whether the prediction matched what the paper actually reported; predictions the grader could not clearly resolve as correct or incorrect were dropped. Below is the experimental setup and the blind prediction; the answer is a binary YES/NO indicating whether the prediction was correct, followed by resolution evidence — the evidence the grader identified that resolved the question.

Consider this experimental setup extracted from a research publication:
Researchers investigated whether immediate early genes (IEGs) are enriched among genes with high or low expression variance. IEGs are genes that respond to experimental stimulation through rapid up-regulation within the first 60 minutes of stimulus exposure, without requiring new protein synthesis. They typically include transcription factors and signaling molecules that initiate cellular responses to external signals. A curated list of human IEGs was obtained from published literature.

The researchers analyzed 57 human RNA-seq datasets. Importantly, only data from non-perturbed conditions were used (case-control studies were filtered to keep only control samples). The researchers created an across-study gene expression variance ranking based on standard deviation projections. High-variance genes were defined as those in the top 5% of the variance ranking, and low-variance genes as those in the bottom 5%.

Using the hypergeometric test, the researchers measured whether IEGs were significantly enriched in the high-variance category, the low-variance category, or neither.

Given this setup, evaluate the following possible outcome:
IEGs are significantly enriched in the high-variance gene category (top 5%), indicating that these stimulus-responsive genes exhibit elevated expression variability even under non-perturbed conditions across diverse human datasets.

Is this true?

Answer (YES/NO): YES